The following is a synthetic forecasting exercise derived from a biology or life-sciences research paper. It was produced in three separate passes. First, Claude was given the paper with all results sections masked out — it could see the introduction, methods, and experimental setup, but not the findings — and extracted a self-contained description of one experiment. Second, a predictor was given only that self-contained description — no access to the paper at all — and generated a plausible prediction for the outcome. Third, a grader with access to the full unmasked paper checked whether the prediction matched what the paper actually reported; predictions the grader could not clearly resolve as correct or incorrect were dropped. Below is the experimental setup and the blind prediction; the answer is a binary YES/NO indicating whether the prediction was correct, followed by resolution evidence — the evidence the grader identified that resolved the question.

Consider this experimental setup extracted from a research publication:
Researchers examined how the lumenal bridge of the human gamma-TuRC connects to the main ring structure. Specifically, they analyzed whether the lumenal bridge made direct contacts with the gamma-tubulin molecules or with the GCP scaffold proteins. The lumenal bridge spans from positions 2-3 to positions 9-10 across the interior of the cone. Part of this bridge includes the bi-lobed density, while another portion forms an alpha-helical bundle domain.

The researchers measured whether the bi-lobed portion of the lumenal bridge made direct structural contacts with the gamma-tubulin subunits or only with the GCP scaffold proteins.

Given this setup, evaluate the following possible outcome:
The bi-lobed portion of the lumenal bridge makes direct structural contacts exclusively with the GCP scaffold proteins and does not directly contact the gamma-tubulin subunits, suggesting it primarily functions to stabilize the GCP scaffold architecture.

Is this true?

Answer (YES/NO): NO